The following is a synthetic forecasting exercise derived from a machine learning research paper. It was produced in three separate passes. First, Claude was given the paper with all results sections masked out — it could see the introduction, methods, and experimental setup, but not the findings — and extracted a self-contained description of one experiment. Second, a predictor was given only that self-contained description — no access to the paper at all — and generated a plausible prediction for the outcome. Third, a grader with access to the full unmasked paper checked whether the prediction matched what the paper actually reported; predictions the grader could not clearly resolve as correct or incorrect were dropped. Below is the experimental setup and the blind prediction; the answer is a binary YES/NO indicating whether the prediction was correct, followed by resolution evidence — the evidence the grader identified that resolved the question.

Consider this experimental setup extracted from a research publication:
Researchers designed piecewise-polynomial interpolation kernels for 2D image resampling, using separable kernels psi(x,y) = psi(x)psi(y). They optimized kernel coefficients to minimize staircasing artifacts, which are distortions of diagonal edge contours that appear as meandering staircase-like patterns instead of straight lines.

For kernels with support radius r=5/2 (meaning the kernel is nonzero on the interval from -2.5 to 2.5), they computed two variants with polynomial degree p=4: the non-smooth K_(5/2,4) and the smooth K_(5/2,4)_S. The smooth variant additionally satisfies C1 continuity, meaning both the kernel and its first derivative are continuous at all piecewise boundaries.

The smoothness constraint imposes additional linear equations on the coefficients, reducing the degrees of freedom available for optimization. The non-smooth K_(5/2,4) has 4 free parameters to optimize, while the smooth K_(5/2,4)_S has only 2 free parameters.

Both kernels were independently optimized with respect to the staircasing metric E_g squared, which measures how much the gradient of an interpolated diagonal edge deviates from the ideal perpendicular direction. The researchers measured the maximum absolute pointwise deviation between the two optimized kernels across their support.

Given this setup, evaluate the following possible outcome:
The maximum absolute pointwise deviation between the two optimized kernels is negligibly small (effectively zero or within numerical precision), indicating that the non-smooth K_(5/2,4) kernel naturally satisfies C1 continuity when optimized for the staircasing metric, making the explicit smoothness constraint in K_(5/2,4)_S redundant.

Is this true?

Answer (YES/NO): NO